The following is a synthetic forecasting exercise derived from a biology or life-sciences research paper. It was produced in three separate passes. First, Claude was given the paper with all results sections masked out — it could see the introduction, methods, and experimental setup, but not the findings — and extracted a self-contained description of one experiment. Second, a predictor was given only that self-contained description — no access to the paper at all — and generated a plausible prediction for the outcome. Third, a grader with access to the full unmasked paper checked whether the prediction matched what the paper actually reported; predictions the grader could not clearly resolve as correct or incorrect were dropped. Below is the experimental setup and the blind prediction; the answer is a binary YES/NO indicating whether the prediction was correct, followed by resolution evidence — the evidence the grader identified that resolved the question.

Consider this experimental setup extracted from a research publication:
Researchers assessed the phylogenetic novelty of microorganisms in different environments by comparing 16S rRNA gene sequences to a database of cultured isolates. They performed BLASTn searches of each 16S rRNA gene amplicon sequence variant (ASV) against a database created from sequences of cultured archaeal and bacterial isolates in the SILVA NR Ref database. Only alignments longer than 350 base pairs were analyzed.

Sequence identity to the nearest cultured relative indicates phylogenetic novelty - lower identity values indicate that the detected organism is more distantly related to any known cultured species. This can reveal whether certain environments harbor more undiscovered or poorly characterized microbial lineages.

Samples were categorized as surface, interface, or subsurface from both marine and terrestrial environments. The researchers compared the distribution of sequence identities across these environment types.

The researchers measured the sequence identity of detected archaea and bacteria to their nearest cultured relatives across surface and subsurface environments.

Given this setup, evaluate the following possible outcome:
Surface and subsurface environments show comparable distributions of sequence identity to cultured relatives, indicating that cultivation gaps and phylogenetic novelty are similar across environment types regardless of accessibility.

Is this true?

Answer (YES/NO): NO